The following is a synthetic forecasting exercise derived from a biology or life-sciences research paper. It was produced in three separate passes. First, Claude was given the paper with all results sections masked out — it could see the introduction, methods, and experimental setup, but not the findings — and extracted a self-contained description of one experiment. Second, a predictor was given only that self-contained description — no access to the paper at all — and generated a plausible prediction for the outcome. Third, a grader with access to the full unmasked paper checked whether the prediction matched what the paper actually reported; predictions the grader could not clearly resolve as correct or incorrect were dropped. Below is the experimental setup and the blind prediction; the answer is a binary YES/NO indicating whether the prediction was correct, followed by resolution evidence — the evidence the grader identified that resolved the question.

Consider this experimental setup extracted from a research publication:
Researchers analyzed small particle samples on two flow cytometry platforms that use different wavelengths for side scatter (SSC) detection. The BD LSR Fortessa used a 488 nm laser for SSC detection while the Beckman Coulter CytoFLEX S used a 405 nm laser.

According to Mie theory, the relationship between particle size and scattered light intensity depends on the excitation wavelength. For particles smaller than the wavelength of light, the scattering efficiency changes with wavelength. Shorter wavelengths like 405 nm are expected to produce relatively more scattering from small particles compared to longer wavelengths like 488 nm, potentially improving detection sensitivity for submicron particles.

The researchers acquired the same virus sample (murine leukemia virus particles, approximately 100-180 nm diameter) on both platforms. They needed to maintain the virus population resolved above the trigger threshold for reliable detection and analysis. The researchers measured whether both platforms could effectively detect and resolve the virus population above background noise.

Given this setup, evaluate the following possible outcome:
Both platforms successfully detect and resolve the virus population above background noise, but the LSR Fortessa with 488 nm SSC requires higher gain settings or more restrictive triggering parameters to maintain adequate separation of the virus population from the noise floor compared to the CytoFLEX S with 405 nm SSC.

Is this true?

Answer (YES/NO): NO